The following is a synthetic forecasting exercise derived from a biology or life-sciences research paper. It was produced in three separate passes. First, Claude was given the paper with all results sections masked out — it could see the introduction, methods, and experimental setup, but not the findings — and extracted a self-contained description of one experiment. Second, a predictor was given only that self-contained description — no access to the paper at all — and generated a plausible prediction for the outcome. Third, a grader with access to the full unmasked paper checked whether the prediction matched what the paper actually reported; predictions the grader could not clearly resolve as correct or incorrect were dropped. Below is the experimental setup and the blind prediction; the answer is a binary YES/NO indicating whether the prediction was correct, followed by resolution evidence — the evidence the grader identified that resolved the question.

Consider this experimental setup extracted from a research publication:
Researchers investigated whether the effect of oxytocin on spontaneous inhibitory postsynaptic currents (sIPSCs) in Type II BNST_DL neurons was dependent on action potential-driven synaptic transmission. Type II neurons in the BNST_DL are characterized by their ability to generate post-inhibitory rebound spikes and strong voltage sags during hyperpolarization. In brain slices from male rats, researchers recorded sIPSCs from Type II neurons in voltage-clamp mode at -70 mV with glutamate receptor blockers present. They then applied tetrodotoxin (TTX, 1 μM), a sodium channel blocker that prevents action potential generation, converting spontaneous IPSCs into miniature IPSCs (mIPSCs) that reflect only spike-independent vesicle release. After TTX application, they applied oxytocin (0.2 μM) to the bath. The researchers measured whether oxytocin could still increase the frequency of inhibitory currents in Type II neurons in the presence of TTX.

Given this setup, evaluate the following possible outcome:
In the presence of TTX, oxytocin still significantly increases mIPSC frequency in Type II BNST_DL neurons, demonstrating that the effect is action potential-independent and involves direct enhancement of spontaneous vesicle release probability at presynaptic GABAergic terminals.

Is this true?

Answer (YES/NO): NO